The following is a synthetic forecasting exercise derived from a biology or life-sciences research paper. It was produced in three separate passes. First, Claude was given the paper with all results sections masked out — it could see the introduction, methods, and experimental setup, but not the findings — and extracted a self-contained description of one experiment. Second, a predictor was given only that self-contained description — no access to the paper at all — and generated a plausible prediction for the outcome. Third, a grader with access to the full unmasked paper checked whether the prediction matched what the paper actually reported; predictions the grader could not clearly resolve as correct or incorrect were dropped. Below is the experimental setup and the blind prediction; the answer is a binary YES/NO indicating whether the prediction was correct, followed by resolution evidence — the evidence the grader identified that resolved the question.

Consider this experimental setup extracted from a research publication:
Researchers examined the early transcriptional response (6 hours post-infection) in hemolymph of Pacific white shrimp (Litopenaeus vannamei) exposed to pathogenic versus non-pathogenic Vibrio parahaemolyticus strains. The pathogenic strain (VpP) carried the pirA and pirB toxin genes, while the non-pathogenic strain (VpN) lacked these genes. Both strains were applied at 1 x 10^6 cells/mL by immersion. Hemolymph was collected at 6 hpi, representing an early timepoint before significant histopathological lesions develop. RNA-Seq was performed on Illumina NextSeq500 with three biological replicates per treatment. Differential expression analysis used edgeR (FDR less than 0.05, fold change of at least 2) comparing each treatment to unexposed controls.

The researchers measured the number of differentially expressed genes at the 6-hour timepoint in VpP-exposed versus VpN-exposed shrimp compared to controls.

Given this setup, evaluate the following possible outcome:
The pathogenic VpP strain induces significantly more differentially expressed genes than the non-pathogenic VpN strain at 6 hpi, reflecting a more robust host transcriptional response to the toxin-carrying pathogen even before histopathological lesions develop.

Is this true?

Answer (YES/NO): NO